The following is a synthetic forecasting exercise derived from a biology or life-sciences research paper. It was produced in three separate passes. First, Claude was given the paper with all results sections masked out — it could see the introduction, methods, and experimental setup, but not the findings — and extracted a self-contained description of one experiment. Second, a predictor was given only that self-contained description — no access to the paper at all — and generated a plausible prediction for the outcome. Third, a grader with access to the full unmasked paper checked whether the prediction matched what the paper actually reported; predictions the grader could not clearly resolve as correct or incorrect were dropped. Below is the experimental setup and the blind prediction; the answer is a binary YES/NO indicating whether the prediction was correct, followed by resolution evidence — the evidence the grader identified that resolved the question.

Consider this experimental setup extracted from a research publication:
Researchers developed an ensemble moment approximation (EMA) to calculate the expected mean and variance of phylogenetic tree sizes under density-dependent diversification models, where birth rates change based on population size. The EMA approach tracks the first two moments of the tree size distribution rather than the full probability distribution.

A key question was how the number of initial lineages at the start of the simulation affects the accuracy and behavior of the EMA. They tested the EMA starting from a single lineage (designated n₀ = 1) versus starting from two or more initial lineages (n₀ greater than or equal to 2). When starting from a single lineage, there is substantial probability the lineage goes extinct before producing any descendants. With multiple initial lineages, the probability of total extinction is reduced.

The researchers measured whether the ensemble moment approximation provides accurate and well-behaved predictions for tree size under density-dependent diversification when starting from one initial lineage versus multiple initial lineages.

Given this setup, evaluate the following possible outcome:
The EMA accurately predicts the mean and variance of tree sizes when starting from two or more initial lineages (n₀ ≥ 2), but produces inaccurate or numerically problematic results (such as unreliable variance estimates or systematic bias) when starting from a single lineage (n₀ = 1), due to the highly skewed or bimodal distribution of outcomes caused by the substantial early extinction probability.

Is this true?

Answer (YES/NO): YES